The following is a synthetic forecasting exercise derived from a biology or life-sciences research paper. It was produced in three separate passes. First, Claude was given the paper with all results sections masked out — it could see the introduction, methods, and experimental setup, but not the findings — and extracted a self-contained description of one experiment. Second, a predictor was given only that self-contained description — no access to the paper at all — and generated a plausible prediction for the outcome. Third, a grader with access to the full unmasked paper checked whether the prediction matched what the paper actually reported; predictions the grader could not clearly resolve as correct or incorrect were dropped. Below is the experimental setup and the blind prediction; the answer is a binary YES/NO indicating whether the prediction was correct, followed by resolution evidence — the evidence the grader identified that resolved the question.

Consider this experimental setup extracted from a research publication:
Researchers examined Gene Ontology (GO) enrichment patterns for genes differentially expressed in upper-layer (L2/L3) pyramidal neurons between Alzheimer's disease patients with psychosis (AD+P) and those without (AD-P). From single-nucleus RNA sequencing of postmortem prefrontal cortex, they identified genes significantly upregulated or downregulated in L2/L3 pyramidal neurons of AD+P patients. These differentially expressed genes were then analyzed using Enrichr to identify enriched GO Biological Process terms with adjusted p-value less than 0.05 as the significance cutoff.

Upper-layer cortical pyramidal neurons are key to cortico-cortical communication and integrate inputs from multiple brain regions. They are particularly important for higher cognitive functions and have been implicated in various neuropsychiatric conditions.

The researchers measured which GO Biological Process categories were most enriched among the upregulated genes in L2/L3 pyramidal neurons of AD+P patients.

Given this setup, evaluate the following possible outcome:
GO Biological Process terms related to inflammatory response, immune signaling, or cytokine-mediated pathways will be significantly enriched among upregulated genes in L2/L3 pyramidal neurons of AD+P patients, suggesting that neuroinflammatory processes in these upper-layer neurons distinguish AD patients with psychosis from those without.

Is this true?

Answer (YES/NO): NO